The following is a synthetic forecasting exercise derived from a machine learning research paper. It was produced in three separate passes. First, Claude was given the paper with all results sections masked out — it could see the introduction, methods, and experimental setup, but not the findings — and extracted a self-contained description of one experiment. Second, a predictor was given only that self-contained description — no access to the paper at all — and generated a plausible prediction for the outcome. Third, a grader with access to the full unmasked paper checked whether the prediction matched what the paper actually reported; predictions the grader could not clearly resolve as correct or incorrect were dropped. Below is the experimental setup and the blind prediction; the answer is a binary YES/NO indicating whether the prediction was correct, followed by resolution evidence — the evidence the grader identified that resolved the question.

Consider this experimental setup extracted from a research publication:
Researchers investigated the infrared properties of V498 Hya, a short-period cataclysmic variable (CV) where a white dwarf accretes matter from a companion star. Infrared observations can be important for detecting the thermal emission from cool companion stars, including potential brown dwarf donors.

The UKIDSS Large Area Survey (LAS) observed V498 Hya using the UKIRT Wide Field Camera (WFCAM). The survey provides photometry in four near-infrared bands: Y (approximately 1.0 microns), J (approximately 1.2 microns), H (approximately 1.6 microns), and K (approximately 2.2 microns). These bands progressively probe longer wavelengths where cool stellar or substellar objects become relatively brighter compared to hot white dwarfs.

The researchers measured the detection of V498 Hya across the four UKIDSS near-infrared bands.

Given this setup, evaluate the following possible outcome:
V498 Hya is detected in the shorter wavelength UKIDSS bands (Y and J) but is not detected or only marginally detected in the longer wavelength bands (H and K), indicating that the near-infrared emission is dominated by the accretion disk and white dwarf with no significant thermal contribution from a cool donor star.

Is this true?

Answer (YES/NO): YES